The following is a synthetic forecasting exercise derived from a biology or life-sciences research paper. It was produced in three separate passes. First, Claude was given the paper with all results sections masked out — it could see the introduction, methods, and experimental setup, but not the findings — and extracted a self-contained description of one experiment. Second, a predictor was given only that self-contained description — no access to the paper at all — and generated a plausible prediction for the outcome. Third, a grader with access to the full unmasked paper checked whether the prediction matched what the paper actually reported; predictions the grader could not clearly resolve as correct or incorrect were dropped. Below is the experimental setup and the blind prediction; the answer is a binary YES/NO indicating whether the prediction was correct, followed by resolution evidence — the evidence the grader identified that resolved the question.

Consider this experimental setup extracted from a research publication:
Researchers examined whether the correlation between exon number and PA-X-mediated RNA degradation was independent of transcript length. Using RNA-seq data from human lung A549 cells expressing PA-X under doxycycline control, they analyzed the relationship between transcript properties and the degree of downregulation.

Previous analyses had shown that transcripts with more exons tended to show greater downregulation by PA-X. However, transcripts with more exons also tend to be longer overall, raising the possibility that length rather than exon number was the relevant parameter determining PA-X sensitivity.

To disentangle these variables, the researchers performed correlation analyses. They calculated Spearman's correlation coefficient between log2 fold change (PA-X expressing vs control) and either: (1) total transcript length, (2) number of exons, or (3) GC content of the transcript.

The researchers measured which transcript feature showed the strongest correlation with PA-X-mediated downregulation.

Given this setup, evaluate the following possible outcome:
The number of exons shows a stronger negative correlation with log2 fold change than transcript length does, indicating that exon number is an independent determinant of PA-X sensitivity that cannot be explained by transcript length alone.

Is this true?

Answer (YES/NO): YES